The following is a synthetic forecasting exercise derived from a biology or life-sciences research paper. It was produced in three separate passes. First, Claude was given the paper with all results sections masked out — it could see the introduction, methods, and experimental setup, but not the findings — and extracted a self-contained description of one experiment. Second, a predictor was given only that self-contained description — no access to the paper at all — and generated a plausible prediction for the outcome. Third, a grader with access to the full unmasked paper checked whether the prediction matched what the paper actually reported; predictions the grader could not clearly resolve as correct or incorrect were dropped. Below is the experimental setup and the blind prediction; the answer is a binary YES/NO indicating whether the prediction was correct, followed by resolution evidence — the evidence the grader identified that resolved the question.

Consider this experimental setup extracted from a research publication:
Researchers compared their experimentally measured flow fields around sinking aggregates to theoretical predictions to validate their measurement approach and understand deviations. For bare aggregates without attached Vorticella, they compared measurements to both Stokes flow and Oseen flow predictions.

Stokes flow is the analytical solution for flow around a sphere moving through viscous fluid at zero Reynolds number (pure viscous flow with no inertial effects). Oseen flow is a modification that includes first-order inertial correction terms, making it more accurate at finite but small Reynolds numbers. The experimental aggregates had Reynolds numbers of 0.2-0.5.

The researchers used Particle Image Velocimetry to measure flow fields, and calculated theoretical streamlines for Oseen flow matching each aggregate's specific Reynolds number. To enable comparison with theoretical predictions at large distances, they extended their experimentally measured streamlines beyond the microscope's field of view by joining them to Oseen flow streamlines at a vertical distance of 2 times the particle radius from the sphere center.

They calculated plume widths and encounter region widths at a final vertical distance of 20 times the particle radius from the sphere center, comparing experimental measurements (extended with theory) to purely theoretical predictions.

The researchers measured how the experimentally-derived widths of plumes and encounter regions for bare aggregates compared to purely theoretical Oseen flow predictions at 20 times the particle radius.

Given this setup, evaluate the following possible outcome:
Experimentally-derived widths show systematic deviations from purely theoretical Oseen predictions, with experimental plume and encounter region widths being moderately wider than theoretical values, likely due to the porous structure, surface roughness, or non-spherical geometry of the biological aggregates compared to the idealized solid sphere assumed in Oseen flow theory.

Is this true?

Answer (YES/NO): NO